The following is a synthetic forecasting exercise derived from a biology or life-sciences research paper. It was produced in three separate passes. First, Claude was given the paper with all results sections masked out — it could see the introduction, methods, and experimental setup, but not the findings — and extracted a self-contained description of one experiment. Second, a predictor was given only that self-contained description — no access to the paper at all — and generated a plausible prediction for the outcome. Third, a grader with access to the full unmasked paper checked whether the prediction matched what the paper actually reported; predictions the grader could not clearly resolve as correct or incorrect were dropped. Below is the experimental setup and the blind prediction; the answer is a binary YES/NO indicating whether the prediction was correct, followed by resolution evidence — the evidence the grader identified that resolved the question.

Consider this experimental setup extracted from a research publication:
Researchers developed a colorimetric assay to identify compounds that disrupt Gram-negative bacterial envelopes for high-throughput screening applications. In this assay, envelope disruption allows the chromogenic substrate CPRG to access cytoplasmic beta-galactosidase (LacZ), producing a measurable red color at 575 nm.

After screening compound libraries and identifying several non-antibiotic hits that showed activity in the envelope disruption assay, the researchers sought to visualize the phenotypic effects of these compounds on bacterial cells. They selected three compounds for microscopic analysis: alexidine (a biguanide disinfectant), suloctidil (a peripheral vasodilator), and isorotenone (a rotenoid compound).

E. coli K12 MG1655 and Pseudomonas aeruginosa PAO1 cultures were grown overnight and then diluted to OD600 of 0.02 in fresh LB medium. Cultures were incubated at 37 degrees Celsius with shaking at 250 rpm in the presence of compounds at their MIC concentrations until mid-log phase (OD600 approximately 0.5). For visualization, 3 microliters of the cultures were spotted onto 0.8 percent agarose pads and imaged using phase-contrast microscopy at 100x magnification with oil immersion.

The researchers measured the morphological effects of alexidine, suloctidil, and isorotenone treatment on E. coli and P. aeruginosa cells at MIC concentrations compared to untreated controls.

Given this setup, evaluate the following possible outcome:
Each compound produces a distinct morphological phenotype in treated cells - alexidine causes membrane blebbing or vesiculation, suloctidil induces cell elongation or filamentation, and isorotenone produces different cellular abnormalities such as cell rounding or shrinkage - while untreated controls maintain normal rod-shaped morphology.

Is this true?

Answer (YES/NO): NO